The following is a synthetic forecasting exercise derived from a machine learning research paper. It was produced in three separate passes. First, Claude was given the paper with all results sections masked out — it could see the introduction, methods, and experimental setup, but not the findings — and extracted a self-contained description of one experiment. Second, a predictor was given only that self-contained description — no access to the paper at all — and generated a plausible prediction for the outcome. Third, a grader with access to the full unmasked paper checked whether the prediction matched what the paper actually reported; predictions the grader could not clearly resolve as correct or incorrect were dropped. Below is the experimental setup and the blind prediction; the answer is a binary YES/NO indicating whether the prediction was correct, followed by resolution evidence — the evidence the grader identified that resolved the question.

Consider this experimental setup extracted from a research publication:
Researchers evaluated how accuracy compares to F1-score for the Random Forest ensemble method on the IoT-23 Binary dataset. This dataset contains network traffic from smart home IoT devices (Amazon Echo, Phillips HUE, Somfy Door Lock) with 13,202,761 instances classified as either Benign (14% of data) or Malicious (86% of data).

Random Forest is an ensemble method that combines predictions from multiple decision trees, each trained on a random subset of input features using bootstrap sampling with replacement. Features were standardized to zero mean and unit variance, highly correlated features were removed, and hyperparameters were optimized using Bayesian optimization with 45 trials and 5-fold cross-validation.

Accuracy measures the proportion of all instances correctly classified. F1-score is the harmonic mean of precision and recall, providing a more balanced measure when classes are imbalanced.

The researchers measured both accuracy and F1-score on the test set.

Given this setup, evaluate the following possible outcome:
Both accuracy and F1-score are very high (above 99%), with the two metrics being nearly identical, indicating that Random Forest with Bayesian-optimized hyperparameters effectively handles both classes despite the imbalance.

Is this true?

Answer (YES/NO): NO